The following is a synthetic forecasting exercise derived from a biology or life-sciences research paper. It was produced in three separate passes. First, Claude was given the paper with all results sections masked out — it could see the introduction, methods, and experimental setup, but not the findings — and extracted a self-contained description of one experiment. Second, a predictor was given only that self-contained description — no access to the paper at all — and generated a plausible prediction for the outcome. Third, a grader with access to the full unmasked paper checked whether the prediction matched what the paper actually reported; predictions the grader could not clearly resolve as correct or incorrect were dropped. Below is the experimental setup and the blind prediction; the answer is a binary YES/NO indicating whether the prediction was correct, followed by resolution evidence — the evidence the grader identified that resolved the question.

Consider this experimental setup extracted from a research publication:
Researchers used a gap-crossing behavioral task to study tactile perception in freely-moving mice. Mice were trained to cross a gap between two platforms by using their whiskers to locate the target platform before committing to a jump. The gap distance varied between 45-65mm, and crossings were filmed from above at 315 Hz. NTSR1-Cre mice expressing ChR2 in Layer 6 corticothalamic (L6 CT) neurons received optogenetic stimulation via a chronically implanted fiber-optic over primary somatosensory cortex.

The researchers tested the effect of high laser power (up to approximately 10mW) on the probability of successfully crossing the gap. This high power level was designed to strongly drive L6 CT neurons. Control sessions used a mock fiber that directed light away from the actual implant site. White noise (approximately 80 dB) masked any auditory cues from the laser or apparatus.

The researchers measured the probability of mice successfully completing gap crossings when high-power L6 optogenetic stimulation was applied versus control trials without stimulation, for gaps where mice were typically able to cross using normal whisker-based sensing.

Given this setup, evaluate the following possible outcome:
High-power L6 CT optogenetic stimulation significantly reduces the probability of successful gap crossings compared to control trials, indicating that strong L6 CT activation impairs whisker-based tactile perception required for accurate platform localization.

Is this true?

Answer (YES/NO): YES